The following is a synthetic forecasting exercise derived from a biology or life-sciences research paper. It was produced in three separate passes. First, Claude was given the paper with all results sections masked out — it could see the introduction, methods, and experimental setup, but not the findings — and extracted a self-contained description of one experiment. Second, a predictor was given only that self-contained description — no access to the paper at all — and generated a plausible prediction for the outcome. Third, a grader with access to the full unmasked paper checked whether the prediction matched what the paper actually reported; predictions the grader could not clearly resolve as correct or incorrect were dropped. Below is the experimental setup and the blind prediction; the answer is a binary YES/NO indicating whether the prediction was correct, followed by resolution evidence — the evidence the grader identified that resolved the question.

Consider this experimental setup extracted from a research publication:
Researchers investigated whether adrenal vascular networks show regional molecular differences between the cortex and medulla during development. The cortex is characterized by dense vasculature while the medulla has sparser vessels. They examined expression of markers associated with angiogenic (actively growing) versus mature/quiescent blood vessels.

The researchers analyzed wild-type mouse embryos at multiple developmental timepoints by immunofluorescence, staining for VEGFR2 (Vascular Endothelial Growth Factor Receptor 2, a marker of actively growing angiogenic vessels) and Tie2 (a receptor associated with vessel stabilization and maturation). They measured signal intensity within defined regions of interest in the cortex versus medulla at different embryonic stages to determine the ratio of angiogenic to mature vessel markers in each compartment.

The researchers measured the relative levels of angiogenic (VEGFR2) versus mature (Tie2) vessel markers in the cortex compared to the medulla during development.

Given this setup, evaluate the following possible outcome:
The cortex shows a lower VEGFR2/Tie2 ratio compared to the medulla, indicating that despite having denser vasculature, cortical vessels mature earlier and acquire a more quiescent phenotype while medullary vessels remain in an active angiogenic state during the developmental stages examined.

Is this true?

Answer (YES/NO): NO